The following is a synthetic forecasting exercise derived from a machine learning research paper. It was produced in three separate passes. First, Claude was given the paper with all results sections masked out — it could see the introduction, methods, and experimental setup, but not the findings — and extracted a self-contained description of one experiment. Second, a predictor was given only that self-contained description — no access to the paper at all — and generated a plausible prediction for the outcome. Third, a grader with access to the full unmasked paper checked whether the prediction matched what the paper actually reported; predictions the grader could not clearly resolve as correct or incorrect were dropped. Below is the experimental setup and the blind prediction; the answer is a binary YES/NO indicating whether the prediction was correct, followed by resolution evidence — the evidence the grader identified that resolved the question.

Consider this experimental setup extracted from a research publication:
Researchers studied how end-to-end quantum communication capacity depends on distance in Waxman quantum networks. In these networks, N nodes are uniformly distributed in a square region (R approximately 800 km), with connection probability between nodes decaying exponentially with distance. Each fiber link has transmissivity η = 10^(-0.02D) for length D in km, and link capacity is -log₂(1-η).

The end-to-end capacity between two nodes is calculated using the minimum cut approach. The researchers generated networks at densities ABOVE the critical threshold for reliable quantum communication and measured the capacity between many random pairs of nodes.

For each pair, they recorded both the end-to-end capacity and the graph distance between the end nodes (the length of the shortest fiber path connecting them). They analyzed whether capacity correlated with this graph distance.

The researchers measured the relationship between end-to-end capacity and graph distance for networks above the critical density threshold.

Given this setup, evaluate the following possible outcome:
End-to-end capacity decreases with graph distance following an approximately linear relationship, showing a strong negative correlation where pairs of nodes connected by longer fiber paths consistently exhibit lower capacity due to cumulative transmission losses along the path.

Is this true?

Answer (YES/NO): NO